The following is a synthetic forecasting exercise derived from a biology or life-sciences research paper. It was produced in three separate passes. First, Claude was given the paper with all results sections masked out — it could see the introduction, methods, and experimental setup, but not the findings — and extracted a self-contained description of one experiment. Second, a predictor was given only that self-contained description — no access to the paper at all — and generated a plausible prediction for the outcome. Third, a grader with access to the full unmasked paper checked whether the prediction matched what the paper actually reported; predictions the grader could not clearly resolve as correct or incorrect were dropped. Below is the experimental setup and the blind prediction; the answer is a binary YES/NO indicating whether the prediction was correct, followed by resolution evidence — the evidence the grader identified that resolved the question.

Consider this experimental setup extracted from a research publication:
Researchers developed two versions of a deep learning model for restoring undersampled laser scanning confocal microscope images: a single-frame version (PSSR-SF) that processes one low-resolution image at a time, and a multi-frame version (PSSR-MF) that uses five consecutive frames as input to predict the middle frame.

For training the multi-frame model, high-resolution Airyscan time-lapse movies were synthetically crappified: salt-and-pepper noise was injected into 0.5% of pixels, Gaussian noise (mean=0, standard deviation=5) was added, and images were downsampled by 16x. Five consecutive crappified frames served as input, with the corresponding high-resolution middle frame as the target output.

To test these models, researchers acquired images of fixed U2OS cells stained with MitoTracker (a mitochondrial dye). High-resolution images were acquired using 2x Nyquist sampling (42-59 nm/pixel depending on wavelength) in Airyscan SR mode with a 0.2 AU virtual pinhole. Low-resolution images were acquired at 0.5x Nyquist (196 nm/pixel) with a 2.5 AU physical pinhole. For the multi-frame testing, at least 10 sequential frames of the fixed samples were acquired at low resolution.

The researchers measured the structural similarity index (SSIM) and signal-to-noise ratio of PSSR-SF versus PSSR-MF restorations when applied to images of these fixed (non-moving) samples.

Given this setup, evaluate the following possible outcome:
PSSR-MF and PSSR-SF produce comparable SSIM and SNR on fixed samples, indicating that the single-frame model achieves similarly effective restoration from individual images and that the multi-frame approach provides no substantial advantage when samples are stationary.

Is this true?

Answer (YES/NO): NO